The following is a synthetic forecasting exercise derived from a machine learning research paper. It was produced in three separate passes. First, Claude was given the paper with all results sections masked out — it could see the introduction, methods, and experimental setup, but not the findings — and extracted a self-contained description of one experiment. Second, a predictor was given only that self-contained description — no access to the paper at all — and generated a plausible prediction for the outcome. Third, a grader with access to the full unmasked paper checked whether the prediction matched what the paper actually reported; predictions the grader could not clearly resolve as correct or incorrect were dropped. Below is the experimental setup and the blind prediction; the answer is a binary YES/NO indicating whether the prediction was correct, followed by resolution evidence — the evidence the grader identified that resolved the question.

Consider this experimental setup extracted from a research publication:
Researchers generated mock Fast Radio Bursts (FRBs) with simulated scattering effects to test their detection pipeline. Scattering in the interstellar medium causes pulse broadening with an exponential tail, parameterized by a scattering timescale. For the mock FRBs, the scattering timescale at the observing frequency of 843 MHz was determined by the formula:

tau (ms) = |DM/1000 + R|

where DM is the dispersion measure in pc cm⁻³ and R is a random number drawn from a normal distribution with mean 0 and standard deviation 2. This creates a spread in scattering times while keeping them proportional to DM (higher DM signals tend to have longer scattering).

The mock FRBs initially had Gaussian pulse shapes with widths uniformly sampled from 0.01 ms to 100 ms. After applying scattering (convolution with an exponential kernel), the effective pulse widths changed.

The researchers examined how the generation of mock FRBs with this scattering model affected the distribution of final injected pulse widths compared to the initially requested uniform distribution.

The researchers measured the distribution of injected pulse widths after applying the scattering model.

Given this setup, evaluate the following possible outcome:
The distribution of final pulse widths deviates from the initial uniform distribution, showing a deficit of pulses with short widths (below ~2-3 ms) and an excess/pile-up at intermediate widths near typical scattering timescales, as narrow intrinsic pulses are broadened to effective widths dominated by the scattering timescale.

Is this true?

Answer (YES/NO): NO